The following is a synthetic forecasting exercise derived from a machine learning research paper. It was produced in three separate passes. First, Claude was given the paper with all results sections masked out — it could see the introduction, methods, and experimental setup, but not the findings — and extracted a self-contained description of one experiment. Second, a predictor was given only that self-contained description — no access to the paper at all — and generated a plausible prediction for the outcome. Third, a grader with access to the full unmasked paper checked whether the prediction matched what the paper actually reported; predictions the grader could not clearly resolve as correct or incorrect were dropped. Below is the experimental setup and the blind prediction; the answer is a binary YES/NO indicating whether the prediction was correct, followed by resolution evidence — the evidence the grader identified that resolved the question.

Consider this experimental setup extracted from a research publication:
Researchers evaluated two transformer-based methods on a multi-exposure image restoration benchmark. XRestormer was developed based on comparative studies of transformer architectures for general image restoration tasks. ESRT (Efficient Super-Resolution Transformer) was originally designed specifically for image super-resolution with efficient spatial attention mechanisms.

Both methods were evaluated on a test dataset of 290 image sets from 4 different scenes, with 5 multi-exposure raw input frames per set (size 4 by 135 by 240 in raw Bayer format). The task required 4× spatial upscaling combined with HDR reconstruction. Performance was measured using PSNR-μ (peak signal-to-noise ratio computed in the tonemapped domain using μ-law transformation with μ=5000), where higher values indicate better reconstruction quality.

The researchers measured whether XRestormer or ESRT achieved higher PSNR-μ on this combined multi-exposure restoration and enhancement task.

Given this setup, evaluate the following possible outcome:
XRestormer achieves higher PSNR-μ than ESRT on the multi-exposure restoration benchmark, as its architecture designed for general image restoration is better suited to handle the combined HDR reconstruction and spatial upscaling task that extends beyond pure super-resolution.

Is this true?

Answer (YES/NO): NO